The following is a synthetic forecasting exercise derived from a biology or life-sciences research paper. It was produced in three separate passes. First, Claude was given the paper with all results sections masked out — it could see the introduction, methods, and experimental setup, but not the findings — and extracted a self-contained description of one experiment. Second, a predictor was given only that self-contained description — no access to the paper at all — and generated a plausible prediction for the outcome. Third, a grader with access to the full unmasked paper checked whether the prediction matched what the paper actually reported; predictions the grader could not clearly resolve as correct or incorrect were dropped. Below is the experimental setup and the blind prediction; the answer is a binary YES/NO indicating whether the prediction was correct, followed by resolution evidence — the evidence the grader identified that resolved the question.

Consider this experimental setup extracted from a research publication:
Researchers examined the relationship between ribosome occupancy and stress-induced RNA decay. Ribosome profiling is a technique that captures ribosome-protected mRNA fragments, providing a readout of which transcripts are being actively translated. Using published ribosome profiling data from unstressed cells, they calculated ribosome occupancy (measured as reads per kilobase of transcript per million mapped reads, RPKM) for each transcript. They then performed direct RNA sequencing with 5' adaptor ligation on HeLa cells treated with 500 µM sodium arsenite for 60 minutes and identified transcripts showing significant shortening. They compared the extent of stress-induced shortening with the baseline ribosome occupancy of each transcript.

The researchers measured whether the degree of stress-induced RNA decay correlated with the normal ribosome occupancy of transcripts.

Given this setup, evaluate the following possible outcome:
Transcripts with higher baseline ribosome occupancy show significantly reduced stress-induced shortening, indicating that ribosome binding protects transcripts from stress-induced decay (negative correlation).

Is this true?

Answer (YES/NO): NO